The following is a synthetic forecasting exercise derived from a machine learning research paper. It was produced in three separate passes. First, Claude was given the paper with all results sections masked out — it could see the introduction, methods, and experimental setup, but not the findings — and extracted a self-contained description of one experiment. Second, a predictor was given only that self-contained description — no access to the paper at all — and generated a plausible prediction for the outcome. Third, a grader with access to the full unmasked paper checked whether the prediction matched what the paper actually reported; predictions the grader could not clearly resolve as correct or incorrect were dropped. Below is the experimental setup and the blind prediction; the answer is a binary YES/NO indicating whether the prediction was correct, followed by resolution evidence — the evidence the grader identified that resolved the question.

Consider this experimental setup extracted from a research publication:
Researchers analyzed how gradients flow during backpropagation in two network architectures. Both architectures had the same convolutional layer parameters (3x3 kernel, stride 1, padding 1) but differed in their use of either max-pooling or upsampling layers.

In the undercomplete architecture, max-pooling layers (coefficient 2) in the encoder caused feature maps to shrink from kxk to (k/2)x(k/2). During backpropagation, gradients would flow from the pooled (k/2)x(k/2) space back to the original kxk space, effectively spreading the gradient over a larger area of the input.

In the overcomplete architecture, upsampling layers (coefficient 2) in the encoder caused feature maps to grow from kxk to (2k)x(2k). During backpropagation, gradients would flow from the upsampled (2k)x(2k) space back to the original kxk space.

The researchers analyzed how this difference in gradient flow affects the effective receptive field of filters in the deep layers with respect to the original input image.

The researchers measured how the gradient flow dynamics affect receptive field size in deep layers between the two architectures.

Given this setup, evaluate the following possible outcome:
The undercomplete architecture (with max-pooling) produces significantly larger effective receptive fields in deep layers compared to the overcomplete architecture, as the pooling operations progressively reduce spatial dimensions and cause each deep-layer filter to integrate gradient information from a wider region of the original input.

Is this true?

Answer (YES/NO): YES